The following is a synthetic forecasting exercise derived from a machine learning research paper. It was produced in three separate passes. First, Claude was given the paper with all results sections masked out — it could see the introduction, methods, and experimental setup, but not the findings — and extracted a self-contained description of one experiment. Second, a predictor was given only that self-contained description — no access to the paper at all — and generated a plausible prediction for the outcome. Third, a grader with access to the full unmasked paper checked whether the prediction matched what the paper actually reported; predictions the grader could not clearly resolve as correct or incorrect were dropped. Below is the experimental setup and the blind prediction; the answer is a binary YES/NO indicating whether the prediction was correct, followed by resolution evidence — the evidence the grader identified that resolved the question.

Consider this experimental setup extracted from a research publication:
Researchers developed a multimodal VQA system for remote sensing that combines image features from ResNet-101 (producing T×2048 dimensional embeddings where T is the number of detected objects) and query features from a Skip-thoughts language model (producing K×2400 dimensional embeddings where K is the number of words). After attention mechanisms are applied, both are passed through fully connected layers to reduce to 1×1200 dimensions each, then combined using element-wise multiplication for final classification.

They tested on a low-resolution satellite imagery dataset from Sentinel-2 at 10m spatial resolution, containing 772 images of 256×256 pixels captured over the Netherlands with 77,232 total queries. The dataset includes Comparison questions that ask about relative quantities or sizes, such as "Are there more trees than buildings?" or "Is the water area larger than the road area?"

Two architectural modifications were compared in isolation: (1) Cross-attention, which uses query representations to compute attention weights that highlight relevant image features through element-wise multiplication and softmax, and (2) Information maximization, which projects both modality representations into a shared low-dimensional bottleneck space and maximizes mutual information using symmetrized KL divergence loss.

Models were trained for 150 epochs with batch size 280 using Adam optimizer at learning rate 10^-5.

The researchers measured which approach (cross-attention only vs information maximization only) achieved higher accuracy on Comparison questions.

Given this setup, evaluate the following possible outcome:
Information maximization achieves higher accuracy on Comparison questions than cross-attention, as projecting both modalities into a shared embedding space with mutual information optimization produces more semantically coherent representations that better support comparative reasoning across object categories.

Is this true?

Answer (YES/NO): NO